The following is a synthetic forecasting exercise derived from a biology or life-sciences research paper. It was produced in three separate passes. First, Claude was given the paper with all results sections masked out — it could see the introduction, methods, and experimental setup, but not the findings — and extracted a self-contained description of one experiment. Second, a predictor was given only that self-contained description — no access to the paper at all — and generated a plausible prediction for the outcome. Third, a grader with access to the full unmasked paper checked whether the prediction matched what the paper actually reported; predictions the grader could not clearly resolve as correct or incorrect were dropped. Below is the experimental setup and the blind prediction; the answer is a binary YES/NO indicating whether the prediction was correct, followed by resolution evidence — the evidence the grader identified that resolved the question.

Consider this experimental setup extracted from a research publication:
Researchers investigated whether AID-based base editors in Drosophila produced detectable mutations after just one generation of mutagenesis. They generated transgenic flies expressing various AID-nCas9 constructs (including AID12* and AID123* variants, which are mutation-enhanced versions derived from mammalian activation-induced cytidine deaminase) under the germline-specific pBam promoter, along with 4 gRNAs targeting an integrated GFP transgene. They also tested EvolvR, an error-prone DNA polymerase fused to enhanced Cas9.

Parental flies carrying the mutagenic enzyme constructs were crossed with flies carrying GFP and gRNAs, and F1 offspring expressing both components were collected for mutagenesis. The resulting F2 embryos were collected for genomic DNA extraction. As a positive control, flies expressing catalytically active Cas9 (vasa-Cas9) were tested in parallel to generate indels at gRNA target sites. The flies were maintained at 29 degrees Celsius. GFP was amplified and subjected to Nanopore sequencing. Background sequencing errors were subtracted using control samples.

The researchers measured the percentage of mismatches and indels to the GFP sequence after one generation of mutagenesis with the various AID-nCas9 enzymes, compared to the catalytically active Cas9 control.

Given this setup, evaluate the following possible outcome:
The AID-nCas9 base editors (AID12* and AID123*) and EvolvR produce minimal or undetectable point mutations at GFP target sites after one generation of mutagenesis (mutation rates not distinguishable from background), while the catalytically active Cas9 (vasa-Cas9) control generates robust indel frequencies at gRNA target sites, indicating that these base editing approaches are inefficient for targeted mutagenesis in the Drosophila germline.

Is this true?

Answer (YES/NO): NO